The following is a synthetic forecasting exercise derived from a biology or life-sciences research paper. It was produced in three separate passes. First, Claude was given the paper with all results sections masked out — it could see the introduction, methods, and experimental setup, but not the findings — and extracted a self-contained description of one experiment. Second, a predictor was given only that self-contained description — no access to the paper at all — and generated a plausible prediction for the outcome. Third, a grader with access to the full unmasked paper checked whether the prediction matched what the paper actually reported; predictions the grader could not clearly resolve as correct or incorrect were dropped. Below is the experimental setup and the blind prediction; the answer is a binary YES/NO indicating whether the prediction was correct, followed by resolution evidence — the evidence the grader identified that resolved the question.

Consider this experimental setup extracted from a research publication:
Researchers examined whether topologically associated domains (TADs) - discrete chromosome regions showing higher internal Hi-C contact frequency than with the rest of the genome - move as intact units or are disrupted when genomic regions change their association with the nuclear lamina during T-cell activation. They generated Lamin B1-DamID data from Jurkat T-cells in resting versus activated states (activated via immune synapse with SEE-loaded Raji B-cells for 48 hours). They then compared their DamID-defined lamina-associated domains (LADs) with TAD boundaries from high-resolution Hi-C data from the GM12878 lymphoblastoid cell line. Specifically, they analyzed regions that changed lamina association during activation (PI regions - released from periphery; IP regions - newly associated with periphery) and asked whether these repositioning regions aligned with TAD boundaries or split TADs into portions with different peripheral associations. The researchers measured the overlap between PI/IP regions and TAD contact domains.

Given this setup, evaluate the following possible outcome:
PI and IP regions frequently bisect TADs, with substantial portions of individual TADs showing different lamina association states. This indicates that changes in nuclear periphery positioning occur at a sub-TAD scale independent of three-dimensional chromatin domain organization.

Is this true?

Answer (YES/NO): NO